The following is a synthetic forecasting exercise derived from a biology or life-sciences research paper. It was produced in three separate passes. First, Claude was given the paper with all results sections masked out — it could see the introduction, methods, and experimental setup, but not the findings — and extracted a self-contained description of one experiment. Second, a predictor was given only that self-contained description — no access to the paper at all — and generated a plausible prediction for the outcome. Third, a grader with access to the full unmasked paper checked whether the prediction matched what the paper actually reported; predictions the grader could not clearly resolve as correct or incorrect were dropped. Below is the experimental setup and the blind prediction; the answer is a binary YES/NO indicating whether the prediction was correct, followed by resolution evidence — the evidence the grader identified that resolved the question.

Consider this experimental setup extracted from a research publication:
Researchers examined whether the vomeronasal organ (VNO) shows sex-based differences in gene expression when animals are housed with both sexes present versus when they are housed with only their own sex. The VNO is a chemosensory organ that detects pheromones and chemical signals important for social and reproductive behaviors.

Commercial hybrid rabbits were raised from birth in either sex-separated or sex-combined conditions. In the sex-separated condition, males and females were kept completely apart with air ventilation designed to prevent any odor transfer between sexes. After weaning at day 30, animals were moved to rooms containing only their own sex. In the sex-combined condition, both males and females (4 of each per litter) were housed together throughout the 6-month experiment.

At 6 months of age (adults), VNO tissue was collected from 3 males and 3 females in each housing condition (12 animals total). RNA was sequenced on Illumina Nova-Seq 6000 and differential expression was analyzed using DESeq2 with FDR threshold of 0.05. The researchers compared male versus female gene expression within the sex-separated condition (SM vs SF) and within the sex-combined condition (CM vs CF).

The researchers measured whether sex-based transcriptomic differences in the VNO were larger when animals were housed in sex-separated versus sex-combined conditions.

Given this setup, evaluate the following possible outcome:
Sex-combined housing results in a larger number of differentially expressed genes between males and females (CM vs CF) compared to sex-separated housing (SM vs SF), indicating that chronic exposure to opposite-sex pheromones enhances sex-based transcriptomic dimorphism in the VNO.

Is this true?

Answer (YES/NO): NO